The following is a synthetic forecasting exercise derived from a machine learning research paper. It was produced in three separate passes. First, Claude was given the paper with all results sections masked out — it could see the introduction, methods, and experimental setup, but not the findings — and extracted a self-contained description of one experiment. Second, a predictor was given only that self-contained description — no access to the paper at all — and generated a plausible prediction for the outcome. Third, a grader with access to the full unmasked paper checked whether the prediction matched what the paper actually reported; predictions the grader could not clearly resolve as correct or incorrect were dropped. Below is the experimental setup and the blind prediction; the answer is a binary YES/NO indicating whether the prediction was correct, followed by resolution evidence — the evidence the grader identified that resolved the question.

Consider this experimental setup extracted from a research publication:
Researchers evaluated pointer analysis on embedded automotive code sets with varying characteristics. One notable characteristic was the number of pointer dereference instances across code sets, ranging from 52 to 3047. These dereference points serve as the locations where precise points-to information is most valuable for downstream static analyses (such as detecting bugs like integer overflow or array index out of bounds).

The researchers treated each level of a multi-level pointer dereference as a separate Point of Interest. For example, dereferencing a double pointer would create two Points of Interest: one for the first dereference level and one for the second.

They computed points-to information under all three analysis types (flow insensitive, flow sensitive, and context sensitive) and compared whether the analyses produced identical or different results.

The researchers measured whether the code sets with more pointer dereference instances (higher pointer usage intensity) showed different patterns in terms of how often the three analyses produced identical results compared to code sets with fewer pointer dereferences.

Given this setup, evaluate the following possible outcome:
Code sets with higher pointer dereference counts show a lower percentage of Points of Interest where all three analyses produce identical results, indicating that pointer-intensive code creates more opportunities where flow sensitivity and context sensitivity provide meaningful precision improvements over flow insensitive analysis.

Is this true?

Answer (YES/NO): NO